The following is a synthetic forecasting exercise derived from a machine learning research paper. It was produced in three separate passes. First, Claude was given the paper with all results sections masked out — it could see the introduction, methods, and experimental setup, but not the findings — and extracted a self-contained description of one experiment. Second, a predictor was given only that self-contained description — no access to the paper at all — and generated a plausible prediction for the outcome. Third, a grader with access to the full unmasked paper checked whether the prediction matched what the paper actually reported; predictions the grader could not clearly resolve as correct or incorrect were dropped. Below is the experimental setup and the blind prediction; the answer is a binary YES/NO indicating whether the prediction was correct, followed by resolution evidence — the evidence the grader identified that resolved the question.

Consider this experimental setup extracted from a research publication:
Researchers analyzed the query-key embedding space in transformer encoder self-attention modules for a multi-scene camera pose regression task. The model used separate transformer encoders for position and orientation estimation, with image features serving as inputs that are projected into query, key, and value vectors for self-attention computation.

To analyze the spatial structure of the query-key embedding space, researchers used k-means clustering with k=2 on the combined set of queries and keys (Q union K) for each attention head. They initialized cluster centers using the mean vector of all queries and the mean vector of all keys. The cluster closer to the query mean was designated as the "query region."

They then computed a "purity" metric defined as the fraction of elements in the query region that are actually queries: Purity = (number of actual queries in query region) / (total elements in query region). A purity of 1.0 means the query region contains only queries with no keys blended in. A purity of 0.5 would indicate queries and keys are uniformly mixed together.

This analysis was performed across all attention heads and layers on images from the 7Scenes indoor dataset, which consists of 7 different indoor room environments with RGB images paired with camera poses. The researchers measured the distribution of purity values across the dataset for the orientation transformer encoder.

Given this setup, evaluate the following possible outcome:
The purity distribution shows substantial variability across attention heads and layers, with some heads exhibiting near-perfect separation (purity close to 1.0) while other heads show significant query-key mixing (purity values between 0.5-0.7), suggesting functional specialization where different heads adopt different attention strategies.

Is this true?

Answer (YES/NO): NO